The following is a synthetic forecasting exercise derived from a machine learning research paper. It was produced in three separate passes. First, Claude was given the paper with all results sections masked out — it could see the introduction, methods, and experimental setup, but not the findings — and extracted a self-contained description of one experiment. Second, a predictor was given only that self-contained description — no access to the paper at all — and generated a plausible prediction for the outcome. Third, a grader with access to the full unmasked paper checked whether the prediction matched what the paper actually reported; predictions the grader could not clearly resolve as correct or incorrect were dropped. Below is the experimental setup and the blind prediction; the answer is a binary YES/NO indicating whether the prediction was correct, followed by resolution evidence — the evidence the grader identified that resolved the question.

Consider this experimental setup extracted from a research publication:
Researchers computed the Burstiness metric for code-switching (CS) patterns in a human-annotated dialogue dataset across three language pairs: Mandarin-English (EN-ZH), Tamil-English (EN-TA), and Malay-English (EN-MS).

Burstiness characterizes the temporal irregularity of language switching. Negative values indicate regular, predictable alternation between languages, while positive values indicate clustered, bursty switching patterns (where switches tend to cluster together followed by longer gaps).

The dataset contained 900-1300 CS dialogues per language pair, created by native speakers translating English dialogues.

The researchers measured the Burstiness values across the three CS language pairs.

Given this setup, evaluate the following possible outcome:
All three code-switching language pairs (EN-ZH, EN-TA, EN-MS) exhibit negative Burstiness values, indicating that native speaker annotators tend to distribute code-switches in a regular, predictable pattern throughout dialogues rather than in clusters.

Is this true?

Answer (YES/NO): YES